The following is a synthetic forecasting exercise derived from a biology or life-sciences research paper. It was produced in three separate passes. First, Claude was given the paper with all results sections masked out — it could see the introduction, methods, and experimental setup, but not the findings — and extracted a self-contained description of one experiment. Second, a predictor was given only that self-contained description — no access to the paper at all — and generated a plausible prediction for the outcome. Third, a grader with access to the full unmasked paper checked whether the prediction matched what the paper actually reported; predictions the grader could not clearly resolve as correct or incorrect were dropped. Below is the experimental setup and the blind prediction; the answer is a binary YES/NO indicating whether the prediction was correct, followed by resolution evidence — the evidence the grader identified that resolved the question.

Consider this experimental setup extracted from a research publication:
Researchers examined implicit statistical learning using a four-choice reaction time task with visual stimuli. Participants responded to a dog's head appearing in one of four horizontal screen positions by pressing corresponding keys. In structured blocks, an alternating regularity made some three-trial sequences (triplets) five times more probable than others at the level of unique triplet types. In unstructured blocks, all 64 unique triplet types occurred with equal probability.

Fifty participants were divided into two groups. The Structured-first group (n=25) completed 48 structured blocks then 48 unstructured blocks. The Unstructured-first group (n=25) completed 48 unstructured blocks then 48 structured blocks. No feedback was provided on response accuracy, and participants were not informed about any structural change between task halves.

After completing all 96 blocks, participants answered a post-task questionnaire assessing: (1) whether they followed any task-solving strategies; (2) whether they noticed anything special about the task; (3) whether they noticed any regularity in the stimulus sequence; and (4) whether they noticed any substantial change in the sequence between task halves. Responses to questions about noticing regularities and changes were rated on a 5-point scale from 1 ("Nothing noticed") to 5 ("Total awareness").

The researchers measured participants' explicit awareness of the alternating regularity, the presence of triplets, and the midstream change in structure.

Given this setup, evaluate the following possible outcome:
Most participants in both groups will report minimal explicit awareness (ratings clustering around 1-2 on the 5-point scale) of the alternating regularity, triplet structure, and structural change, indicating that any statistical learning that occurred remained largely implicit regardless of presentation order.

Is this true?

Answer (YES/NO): YES